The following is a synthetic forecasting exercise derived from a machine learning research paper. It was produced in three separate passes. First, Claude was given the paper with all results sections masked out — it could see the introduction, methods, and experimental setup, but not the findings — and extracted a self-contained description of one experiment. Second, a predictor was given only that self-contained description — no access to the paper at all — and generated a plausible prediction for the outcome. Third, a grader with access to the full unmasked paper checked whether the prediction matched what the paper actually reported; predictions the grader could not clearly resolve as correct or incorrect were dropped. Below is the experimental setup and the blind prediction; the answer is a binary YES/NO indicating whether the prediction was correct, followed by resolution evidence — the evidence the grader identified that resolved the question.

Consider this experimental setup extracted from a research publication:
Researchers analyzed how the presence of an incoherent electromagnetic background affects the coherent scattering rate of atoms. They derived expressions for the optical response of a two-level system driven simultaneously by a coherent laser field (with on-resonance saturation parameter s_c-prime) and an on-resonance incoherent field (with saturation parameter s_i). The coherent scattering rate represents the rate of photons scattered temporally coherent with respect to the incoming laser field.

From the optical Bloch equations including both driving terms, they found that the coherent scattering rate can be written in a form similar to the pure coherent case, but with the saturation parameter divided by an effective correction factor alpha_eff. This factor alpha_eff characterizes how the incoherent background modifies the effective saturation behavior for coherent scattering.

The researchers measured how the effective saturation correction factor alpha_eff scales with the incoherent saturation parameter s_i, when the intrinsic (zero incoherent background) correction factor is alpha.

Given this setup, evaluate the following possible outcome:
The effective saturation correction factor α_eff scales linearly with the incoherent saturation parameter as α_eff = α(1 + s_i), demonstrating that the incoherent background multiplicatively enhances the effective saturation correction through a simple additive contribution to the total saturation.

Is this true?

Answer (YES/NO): YES